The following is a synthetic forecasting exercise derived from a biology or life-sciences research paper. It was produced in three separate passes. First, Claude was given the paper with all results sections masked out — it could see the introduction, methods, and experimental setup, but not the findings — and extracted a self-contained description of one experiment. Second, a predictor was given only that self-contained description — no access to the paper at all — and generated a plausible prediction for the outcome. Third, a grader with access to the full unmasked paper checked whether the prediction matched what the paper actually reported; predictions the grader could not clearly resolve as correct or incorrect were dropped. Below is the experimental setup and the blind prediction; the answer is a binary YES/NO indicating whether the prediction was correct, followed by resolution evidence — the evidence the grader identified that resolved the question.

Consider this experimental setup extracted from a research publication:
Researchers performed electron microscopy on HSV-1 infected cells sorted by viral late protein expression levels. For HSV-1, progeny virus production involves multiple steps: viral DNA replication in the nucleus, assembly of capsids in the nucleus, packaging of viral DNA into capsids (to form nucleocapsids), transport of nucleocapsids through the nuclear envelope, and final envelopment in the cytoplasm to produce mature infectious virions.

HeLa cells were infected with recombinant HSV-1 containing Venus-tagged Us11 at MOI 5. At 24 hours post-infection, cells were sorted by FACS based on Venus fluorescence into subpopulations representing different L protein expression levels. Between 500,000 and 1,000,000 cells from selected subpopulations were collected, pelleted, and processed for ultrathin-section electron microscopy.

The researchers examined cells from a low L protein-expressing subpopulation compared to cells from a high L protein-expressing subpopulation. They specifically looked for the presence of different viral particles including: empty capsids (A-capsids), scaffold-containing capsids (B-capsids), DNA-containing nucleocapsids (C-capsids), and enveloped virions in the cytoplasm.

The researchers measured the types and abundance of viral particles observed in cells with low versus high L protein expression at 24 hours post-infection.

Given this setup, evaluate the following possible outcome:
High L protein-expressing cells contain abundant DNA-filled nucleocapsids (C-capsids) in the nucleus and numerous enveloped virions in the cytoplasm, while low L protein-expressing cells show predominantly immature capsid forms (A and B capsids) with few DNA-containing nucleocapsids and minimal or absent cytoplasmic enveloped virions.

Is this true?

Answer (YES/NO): NO